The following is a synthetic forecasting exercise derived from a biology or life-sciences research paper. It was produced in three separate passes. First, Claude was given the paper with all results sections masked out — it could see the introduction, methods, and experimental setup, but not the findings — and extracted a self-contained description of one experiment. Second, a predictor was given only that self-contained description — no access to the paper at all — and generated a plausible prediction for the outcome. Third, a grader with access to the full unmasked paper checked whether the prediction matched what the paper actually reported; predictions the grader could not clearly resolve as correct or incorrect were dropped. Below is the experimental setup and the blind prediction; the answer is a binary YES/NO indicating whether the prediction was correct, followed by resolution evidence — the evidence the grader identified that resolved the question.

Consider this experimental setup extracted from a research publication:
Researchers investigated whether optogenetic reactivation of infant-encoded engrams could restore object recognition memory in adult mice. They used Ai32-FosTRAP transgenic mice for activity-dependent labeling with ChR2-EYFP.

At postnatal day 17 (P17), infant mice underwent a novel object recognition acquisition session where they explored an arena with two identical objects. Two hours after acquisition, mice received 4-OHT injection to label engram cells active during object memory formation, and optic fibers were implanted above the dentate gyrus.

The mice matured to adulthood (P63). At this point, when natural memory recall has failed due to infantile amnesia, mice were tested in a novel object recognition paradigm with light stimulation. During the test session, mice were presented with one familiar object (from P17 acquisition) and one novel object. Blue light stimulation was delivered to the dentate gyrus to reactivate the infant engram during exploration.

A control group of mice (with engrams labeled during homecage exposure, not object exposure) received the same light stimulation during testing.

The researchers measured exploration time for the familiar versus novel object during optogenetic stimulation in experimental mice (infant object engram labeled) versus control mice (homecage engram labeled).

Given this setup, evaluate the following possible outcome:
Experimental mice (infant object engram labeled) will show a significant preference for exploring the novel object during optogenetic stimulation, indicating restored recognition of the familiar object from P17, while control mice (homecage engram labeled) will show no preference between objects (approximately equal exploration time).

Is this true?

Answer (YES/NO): NO